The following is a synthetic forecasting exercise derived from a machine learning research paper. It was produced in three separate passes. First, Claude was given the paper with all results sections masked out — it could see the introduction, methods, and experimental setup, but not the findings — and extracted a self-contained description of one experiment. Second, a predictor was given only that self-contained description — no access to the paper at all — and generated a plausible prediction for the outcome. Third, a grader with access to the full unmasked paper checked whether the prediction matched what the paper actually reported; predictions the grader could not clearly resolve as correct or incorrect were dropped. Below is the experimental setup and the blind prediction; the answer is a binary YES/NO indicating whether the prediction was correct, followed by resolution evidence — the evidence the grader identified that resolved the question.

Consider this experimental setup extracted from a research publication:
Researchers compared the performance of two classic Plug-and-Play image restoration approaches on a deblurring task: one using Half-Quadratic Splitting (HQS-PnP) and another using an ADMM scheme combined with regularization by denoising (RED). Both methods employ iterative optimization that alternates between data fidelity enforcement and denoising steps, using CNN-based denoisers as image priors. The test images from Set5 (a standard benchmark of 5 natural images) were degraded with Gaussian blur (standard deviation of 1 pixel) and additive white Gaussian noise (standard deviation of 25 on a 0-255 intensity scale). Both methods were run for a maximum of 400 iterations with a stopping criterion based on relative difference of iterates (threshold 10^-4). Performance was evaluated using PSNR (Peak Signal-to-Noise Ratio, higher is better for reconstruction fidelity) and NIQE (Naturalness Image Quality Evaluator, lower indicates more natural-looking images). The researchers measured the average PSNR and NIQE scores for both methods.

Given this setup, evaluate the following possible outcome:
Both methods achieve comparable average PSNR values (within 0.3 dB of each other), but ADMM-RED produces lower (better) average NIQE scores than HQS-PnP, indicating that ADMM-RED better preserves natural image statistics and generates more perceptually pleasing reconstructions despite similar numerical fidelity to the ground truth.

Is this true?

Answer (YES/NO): YES